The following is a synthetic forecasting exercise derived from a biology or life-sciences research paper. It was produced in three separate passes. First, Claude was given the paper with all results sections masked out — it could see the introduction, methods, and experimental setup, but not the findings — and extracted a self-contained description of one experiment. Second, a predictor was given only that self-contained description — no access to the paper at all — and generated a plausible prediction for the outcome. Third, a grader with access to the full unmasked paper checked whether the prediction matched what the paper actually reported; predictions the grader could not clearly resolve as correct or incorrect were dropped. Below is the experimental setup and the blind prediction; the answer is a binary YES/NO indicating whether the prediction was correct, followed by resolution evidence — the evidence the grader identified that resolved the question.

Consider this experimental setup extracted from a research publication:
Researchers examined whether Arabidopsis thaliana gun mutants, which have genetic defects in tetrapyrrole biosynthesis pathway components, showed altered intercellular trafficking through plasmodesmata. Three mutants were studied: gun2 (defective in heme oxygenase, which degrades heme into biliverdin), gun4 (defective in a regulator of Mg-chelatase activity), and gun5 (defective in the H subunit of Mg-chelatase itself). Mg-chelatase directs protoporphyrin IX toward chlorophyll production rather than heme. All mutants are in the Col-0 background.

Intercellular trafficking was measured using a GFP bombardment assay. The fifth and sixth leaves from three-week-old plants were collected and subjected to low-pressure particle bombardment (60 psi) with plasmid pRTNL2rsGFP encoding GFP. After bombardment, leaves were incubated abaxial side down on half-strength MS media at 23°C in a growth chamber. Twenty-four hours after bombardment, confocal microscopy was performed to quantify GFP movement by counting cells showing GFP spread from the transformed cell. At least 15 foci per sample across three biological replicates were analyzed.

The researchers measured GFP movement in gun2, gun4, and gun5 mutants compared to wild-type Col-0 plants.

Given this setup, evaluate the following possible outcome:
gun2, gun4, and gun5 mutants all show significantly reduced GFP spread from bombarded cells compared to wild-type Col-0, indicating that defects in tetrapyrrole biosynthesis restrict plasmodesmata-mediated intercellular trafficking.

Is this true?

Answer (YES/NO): NO